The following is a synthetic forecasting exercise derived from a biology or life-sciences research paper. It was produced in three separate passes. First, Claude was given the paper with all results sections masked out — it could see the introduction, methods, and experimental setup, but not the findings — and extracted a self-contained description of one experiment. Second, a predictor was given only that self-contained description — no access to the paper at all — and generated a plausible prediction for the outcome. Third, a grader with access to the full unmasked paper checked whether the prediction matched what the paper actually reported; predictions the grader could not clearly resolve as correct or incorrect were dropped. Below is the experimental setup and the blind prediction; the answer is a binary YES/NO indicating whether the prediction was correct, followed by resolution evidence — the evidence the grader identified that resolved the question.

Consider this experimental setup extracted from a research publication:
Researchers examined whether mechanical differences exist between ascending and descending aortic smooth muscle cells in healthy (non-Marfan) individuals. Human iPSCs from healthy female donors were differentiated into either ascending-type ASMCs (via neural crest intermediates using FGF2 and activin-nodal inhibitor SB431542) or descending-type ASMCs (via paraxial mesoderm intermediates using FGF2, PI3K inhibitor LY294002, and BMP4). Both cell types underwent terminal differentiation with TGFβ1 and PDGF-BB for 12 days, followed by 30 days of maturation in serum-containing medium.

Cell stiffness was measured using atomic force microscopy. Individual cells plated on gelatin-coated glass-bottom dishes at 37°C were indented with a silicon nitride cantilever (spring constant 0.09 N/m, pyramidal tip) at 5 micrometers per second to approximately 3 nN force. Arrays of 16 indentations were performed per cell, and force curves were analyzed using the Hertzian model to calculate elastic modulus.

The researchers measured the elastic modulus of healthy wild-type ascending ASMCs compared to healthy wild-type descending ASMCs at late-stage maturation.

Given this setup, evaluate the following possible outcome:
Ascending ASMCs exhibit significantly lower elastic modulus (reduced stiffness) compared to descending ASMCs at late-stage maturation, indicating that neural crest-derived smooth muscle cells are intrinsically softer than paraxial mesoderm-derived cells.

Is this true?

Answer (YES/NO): NO